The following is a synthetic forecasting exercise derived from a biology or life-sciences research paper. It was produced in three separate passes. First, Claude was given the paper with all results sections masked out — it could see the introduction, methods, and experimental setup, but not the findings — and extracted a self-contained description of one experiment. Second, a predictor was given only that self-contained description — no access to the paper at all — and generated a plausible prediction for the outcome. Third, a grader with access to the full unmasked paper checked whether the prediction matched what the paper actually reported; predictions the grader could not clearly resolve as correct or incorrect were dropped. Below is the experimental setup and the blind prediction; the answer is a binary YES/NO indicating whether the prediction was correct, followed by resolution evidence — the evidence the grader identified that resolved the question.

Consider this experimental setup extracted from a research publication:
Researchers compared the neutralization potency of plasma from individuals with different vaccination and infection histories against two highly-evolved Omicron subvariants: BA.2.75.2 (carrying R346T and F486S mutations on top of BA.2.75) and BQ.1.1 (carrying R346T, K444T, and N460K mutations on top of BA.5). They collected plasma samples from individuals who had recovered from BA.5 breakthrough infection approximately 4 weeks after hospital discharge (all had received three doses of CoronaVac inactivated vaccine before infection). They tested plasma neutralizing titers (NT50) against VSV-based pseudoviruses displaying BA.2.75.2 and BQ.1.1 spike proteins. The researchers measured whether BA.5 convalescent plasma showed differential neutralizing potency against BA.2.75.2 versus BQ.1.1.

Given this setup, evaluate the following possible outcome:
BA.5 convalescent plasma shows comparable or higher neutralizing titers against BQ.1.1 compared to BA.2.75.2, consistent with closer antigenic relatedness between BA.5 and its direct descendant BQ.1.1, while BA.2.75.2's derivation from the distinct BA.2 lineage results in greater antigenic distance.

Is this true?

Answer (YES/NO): YES